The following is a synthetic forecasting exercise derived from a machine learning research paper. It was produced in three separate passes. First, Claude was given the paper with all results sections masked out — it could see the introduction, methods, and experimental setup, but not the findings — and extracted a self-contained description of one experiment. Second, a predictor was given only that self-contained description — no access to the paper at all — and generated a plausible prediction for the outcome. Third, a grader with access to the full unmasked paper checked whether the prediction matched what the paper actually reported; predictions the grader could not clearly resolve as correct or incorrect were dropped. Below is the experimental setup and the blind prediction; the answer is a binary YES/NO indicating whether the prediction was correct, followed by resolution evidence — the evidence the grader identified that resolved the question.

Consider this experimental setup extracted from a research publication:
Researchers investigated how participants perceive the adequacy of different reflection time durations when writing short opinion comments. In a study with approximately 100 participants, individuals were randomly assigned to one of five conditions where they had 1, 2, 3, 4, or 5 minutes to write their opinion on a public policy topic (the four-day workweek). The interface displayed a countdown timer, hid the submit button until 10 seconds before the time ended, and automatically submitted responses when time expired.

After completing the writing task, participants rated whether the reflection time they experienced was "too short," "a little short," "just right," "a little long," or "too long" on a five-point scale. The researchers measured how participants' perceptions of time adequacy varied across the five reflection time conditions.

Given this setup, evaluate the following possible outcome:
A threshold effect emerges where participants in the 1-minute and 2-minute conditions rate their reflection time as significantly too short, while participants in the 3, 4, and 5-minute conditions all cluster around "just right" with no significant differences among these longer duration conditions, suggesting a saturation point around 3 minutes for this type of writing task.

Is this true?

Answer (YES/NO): NO